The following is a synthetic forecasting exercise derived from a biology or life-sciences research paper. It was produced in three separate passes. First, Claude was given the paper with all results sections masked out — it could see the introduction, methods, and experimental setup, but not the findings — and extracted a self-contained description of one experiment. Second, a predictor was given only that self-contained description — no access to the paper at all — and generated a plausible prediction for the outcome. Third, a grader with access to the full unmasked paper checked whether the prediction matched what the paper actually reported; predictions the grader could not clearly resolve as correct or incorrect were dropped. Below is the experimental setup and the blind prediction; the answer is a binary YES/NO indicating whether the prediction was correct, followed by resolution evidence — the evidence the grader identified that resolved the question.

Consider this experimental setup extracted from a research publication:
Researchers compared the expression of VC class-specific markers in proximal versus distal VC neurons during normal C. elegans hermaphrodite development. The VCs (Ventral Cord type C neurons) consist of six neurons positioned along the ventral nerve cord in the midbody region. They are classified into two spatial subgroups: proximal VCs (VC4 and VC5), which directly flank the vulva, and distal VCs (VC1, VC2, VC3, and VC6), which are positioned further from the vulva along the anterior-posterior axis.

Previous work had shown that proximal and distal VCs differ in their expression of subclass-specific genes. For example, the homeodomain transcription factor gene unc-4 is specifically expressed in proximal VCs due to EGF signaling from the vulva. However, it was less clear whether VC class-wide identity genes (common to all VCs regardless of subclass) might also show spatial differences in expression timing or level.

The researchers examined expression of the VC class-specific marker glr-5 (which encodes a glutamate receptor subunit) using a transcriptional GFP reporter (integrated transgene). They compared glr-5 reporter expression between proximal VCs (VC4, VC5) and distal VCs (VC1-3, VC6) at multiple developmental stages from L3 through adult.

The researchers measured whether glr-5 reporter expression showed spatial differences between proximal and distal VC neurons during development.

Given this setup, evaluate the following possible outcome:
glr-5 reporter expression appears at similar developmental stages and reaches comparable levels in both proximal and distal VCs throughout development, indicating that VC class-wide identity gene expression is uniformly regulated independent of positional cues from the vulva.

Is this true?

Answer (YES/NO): NO